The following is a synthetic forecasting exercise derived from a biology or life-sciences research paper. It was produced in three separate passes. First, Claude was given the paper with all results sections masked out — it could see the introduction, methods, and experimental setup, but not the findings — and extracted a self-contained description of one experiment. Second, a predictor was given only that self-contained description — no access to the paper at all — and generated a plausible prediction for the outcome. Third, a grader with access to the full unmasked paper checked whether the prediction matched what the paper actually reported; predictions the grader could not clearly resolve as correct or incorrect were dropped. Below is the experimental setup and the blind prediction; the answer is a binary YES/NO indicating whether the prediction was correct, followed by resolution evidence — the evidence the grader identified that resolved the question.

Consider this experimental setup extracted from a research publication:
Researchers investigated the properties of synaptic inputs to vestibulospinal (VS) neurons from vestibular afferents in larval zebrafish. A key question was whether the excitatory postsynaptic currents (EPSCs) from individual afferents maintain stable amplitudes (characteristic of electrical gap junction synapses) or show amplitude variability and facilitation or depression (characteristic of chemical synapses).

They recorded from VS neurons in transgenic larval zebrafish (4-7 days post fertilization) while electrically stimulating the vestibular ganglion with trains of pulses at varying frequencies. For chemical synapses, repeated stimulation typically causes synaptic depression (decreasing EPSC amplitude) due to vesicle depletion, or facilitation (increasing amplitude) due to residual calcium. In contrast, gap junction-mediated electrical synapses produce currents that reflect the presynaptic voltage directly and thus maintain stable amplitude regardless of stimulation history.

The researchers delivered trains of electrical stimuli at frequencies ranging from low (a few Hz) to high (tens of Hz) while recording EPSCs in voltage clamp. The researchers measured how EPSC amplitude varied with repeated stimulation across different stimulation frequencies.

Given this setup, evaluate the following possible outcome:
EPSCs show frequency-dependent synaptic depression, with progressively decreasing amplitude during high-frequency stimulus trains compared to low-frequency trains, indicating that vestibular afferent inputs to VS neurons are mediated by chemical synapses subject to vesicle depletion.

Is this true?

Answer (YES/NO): NO